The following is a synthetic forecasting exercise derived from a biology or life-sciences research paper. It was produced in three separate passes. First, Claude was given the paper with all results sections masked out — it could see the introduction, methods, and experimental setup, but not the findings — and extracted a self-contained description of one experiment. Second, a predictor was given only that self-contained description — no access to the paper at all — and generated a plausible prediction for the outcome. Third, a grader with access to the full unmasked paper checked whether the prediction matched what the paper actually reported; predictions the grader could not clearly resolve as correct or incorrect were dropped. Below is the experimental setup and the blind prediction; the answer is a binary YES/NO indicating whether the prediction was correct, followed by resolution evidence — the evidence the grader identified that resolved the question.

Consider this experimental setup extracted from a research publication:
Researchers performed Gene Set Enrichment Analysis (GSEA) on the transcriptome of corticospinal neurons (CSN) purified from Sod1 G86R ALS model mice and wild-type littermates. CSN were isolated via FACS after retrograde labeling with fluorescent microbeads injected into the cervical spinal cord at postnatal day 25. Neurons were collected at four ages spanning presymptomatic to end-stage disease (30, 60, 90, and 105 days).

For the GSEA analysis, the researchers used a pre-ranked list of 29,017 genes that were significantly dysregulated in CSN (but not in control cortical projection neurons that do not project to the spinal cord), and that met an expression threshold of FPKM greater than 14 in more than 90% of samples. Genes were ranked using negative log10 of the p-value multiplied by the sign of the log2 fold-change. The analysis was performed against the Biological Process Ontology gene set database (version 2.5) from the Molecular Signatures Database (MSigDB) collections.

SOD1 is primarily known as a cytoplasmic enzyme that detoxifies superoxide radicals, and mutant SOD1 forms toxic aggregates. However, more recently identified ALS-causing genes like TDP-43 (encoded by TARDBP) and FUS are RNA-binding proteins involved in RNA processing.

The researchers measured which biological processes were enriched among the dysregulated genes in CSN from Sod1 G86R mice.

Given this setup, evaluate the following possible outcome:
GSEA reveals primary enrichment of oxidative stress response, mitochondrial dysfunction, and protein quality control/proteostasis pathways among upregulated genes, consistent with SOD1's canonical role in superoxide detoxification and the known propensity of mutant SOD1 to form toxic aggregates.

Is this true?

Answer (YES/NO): NO